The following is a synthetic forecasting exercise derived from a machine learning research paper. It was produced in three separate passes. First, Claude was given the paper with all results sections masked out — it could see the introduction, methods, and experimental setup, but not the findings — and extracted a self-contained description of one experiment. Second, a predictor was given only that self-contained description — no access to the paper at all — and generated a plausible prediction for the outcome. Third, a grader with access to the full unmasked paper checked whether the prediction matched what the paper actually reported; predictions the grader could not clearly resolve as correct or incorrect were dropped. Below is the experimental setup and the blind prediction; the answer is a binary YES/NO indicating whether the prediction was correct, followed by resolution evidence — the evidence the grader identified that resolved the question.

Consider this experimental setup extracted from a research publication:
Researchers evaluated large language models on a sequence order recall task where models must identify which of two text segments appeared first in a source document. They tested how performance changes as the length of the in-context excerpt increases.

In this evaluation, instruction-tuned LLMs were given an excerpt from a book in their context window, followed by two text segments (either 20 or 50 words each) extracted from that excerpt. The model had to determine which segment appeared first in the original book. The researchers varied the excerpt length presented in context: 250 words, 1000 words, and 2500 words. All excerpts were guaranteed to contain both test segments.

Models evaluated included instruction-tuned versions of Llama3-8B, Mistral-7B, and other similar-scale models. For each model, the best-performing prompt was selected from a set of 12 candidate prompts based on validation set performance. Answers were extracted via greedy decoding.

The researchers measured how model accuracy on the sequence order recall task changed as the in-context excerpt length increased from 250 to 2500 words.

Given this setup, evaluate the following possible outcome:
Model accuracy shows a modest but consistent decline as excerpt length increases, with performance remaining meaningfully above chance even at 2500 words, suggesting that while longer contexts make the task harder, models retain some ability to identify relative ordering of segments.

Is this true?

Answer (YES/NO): NO